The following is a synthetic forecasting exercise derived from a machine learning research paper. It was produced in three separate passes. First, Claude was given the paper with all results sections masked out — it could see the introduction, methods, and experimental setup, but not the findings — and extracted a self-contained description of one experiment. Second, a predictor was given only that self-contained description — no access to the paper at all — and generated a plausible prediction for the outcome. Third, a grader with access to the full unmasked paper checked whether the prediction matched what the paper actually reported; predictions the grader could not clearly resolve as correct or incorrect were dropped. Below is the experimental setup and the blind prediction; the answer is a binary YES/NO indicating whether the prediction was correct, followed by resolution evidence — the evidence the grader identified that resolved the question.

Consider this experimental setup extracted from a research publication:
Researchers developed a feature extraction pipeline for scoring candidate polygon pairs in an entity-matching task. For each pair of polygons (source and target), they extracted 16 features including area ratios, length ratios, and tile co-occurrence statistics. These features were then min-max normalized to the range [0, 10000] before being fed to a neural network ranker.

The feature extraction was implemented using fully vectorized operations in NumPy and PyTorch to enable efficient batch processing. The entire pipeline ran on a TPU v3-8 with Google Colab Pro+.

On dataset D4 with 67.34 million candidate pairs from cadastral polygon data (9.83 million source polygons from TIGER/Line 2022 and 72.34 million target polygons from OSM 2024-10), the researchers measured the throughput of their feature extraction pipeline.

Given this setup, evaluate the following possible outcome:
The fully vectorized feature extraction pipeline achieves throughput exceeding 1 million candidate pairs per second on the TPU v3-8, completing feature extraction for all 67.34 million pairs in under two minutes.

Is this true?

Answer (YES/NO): YES